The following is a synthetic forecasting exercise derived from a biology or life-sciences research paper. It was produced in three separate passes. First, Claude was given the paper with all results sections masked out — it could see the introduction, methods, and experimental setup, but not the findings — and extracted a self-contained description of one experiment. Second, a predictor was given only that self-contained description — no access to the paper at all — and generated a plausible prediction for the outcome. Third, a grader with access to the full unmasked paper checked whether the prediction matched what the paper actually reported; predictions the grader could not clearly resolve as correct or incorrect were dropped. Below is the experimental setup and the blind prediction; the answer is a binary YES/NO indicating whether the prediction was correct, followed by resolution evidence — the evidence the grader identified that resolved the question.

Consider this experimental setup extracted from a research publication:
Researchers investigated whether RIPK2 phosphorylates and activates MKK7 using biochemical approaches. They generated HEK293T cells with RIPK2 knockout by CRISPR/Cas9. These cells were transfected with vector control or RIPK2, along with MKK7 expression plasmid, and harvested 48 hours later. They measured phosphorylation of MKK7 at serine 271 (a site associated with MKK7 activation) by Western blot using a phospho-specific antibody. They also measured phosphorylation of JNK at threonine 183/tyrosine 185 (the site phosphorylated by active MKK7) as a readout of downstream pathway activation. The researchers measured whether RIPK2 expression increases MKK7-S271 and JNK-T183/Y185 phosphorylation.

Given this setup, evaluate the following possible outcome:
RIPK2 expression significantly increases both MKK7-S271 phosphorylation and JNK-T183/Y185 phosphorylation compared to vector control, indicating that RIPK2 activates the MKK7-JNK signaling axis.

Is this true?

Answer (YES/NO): YES